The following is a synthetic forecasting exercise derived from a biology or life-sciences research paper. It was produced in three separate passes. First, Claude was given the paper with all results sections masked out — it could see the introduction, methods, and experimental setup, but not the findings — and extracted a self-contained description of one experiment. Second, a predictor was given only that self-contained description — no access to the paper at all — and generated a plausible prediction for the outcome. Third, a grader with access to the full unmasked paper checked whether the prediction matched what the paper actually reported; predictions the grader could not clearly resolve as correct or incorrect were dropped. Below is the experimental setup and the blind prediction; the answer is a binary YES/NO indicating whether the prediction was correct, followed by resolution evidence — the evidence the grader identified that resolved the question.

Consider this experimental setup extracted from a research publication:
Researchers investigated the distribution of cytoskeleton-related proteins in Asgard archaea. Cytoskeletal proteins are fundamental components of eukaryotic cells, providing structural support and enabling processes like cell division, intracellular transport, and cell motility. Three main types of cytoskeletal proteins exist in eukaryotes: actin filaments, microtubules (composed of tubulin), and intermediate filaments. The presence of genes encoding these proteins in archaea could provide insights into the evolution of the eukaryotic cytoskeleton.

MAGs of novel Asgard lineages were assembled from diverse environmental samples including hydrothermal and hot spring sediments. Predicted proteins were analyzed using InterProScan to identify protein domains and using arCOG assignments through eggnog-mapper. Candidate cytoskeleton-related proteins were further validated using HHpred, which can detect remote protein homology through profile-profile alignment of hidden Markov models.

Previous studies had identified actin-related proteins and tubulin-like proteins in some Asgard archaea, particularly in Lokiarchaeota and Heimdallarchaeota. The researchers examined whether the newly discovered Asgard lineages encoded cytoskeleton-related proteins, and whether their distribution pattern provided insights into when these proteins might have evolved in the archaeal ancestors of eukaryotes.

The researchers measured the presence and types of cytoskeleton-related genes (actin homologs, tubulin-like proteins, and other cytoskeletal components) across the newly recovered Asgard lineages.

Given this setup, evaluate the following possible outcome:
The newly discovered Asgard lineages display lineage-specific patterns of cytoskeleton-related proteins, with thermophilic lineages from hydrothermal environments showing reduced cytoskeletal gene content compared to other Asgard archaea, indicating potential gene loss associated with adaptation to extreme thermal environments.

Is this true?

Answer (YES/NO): NO